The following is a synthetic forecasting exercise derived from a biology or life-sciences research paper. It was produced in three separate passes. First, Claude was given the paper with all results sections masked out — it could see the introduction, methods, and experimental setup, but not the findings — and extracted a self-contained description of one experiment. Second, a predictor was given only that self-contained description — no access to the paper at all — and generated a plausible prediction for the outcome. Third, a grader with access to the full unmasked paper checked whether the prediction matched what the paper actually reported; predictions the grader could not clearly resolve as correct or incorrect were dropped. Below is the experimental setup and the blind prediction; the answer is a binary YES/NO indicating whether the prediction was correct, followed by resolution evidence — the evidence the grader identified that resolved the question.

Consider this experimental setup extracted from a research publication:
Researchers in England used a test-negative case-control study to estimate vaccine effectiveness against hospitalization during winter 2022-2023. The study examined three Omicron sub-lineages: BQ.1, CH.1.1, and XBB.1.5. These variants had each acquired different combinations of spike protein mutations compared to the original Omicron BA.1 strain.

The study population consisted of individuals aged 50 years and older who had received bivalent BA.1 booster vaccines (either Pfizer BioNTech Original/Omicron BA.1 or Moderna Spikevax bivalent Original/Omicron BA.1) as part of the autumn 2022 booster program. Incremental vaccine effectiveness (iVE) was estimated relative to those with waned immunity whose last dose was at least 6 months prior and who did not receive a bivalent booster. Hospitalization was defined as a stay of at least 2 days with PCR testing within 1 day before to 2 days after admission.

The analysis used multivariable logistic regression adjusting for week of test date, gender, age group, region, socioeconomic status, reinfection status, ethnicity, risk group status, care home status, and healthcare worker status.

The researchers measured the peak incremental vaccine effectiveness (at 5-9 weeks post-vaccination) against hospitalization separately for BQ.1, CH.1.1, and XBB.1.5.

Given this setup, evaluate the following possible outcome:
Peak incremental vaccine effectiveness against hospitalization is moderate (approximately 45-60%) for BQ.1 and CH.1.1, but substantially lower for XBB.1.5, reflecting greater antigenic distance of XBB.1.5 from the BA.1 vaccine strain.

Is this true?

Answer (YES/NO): NO